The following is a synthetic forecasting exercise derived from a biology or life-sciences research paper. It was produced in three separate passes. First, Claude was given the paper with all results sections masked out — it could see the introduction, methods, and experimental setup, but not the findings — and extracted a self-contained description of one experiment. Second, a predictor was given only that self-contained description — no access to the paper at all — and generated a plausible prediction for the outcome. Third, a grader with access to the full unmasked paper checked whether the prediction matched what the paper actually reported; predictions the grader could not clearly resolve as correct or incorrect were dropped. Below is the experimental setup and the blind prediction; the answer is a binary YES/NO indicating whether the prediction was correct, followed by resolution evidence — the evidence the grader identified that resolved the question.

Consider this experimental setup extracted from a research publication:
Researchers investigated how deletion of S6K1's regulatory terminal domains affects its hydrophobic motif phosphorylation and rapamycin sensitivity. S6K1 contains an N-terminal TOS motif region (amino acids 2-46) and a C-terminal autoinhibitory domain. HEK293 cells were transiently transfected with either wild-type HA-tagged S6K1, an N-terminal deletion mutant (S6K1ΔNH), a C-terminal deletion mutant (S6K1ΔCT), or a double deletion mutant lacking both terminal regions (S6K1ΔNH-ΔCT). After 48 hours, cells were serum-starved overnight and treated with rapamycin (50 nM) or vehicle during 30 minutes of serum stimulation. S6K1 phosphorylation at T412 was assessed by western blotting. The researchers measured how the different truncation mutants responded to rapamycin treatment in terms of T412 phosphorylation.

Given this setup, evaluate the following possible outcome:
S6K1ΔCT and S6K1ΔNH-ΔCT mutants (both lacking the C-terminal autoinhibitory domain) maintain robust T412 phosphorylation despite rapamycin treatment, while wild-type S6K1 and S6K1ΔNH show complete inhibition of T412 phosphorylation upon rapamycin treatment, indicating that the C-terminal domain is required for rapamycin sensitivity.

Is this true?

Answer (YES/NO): NO